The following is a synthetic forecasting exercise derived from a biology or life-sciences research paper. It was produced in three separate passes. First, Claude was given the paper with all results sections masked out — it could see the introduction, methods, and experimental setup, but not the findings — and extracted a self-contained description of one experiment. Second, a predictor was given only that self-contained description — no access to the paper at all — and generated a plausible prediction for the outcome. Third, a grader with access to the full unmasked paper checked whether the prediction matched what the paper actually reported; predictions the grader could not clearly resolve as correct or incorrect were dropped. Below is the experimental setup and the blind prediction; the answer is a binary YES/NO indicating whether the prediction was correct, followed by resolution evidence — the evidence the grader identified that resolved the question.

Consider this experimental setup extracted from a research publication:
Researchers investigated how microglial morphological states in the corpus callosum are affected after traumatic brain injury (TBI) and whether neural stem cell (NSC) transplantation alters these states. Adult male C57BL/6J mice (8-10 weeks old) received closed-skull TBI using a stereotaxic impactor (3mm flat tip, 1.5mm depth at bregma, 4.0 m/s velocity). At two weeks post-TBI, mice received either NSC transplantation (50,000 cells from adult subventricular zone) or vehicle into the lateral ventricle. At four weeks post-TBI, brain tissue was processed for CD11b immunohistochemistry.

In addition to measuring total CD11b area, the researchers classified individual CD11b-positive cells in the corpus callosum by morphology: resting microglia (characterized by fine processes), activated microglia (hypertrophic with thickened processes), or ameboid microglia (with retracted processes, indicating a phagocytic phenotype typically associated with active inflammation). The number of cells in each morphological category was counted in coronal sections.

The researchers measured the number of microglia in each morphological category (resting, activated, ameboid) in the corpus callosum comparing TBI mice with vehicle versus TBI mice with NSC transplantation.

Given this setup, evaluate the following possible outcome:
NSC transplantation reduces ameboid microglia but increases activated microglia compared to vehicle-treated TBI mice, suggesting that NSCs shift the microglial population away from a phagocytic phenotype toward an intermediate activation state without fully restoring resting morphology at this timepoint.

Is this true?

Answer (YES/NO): NO